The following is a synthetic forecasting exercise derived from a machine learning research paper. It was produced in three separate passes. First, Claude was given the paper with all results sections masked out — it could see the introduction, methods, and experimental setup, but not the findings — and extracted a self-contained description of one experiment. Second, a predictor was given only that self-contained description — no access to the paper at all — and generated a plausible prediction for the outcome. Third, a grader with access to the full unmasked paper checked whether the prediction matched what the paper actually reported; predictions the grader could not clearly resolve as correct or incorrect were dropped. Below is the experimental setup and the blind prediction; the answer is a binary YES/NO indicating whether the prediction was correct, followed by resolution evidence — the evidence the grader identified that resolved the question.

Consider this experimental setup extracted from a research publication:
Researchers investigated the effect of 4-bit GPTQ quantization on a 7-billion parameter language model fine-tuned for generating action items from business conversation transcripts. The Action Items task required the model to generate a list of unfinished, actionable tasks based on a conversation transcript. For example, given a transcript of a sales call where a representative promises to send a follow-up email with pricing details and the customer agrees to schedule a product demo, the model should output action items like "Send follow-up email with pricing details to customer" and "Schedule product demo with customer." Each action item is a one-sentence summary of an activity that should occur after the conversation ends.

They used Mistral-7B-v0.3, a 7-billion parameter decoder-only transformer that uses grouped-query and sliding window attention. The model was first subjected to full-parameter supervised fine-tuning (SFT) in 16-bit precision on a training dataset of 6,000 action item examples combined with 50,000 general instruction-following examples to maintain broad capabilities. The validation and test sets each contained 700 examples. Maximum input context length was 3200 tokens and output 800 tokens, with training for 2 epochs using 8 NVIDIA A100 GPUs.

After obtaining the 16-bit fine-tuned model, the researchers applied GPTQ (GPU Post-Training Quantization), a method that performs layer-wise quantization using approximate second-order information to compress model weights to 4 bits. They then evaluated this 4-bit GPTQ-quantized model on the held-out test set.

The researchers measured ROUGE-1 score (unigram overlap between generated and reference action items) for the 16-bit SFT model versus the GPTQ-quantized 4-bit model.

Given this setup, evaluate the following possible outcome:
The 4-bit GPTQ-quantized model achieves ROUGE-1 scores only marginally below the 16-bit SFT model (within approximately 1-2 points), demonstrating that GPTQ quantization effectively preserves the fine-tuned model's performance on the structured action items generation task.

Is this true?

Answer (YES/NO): NO